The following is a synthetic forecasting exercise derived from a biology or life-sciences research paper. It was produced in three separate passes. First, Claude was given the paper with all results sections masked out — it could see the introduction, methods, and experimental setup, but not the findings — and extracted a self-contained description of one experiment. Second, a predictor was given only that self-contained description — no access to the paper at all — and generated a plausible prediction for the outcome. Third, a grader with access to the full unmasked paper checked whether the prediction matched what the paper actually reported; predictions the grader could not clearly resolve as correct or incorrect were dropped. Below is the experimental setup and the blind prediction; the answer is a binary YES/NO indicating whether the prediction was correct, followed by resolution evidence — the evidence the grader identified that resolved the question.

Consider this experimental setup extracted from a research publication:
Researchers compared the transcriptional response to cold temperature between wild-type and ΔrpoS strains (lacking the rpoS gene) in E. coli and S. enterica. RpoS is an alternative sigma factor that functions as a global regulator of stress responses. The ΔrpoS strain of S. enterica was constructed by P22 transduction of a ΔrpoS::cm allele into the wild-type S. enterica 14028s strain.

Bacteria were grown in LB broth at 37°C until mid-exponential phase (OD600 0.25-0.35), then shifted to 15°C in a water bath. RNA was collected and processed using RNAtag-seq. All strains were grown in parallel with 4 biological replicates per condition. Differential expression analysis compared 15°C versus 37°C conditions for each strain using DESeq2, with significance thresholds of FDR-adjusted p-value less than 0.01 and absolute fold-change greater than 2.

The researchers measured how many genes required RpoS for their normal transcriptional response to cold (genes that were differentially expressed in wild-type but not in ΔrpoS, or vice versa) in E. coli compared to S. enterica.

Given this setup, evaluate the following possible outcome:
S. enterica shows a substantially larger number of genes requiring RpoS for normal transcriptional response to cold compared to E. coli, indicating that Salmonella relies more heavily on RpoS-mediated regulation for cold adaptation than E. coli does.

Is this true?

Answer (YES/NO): NO